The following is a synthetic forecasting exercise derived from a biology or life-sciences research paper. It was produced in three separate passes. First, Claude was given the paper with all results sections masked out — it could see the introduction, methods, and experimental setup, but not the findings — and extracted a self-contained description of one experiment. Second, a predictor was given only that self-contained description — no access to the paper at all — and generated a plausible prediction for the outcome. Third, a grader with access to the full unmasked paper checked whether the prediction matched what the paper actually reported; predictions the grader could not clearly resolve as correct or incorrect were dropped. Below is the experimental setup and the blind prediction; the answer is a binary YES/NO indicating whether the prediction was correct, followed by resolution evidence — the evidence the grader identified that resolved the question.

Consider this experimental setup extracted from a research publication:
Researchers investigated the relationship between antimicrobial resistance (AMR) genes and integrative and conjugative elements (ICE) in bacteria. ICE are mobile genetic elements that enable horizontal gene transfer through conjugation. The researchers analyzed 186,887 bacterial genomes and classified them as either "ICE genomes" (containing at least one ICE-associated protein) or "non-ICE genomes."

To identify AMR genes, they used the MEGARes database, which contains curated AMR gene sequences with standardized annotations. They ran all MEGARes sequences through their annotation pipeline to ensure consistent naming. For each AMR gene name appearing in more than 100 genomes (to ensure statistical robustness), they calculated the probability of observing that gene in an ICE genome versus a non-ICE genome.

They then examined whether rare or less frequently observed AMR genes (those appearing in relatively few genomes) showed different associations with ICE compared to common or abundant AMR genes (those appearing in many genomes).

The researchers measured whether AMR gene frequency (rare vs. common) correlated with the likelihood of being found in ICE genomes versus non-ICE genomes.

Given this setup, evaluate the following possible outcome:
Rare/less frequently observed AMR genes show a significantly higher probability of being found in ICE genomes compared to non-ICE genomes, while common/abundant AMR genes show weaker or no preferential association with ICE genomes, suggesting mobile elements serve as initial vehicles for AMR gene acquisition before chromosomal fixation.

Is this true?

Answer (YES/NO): YES